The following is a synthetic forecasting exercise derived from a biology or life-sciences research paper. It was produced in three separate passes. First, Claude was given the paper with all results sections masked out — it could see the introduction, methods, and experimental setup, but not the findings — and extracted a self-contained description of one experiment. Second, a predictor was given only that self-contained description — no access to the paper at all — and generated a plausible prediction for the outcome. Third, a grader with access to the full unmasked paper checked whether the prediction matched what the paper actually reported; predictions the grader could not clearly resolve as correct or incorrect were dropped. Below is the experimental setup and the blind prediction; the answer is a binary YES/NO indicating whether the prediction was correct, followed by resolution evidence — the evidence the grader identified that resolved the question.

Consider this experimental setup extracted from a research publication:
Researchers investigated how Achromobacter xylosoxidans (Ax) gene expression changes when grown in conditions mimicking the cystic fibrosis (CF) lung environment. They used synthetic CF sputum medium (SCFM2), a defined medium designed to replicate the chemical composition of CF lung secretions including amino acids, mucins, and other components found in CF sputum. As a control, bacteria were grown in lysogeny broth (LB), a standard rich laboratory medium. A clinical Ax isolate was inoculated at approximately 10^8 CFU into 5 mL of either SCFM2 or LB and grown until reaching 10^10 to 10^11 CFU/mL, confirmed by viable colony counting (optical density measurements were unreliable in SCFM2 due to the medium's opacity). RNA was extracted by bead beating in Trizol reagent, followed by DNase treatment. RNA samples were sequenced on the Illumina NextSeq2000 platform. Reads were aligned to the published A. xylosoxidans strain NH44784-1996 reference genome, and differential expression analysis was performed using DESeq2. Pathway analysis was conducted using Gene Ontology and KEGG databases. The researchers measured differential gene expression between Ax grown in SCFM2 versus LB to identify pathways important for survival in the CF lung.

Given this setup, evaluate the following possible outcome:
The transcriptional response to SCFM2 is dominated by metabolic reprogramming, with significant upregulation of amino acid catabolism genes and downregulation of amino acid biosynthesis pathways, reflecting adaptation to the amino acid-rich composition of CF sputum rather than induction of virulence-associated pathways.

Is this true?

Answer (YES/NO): NO